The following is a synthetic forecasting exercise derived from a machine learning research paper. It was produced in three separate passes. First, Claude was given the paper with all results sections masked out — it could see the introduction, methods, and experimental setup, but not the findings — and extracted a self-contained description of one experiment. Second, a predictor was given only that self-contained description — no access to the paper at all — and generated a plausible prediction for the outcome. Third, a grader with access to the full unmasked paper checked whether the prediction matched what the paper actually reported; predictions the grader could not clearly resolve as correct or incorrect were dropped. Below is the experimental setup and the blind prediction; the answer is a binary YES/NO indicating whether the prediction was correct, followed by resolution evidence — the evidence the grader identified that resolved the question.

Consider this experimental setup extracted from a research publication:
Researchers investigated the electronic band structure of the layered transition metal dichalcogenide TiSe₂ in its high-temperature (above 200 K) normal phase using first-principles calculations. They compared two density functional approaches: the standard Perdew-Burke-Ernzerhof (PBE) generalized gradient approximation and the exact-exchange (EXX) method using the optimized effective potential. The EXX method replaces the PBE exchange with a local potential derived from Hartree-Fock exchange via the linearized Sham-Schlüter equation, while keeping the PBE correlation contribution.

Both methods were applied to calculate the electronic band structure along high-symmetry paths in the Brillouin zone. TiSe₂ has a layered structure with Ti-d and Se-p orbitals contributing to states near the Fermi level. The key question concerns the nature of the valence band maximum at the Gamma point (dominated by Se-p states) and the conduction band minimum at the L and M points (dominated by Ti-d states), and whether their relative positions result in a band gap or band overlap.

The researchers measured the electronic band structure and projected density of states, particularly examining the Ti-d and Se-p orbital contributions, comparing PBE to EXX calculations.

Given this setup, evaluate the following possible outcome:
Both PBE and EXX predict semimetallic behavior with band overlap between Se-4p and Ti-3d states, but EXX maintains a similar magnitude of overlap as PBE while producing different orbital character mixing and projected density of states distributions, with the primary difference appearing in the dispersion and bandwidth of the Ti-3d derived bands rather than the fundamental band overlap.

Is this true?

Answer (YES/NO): NO